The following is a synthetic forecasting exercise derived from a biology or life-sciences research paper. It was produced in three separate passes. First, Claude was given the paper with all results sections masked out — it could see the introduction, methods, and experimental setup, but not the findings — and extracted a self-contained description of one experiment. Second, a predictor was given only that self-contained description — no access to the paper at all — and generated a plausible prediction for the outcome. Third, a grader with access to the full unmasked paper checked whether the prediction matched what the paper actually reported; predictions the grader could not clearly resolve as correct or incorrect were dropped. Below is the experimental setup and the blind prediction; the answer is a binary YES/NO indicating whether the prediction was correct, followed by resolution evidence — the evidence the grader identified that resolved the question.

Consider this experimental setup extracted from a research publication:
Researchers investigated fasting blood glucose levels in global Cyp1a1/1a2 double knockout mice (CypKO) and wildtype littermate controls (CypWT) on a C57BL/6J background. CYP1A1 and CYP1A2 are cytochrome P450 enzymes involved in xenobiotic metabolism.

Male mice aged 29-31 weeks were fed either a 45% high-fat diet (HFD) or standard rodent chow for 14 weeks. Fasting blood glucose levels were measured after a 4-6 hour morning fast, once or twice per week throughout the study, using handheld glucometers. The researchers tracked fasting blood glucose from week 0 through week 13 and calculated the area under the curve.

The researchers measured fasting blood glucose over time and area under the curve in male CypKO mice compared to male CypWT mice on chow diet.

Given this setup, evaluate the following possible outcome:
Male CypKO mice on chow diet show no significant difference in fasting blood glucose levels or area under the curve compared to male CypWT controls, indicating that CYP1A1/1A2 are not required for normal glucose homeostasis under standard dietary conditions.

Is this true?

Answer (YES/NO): YES